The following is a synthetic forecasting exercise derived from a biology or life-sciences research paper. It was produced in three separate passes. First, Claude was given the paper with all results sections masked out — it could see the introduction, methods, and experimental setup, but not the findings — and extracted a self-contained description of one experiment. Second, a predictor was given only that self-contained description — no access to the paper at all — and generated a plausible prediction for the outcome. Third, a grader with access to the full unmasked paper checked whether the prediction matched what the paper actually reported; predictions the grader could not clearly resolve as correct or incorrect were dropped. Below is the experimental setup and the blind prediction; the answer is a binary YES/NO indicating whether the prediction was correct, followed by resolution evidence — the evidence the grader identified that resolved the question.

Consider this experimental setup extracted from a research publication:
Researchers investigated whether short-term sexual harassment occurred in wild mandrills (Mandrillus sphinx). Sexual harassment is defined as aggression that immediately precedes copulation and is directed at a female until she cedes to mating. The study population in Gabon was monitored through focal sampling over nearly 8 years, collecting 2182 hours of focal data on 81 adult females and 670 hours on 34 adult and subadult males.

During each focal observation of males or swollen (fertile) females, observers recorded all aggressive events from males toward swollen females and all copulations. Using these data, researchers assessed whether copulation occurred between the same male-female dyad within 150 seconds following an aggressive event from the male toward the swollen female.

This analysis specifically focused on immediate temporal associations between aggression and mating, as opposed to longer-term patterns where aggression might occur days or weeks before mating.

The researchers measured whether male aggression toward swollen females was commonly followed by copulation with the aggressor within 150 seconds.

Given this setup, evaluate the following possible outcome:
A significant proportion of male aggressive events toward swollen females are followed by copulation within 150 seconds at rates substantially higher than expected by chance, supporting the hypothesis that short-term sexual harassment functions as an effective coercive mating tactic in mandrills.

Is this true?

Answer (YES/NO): NO